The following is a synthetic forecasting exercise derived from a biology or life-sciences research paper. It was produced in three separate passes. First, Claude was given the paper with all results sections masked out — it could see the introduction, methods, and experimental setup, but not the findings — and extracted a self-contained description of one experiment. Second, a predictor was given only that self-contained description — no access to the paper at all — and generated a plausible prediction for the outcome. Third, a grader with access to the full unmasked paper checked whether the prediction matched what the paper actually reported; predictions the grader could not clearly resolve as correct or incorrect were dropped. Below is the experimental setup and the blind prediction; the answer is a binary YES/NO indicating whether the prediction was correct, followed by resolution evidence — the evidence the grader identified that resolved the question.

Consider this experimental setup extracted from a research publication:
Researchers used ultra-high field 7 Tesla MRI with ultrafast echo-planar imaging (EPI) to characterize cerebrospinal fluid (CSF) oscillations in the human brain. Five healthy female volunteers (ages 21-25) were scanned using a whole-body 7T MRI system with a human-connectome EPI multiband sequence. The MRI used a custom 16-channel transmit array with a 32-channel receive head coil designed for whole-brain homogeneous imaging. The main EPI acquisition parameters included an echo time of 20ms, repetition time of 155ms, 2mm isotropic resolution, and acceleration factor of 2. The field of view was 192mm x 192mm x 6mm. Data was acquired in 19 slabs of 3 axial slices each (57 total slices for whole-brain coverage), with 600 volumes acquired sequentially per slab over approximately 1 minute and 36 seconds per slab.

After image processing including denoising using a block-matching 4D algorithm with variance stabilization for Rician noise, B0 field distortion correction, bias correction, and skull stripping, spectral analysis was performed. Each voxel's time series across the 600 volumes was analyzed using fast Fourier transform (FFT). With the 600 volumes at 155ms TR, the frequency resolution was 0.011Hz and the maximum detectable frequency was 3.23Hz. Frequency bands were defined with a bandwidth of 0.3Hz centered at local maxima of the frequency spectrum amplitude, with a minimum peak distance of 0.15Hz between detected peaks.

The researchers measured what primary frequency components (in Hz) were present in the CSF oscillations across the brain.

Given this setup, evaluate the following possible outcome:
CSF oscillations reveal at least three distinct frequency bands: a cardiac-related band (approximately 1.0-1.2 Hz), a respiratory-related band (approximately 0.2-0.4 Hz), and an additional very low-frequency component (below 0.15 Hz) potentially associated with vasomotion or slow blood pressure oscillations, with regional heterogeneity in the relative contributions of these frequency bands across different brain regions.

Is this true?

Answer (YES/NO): NO